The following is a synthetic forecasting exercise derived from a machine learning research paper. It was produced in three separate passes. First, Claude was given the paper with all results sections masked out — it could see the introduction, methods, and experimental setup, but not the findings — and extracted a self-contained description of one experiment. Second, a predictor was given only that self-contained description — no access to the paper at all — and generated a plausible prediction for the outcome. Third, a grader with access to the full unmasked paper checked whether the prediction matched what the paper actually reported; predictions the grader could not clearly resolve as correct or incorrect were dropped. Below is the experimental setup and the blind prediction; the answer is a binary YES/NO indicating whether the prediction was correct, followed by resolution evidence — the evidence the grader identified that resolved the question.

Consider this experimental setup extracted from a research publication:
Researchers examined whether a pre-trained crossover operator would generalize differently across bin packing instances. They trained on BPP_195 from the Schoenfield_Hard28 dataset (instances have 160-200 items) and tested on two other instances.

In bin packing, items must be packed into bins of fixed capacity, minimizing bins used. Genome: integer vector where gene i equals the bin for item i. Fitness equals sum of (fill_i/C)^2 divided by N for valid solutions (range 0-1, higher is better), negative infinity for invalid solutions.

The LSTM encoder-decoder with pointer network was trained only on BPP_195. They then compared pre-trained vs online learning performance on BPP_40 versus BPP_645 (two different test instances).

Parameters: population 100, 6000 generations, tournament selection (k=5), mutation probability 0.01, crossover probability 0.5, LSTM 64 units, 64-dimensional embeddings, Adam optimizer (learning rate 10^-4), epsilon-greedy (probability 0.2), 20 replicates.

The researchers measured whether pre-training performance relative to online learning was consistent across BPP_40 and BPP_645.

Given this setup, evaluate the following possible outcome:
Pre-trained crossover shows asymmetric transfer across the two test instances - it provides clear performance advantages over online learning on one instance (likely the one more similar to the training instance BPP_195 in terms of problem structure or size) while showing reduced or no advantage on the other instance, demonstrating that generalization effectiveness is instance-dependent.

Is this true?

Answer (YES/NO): YES